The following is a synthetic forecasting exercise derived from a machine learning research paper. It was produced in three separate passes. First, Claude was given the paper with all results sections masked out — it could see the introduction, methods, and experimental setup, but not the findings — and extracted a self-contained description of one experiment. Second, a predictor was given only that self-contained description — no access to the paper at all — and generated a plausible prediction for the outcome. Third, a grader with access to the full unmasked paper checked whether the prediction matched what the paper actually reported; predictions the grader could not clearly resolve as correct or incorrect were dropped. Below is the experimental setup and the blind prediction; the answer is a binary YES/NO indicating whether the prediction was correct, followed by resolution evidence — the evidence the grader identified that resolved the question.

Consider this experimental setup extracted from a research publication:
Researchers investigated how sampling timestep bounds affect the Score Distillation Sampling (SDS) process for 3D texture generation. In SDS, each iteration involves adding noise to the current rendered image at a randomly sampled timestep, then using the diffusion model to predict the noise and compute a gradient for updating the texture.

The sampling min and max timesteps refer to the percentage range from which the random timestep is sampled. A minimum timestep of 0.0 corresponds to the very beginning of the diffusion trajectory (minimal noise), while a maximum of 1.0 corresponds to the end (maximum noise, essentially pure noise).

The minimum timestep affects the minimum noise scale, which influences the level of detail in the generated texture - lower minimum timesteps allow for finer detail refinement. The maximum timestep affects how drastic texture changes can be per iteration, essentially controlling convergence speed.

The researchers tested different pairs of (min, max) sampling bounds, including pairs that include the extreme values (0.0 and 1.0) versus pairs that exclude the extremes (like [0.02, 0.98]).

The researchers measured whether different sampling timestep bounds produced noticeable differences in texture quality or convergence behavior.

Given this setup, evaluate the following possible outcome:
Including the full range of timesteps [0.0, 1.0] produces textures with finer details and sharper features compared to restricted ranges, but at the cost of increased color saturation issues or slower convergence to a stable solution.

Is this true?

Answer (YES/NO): NO